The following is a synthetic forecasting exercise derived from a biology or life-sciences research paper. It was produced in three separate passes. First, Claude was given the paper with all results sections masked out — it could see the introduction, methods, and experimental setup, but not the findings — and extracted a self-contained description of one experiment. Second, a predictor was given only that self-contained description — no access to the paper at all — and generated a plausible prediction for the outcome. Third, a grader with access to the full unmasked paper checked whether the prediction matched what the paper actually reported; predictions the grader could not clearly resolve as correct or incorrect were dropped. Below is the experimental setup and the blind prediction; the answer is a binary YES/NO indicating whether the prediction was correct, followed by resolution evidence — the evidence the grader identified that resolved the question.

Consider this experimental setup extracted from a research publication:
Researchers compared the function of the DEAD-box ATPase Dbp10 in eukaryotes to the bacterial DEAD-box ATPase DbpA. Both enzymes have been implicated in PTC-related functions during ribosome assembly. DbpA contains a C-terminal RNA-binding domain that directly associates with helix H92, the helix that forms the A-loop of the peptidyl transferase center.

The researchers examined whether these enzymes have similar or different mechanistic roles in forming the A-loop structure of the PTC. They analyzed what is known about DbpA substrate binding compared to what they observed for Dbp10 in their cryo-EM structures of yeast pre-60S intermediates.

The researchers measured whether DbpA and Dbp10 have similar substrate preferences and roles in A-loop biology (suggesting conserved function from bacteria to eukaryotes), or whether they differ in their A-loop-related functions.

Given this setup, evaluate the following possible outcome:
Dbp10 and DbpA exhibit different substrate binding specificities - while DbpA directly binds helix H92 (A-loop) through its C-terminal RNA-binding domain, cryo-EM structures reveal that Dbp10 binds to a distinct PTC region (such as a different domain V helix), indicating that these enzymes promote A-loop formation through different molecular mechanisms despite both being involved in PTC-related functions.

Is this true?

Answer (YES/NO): NO